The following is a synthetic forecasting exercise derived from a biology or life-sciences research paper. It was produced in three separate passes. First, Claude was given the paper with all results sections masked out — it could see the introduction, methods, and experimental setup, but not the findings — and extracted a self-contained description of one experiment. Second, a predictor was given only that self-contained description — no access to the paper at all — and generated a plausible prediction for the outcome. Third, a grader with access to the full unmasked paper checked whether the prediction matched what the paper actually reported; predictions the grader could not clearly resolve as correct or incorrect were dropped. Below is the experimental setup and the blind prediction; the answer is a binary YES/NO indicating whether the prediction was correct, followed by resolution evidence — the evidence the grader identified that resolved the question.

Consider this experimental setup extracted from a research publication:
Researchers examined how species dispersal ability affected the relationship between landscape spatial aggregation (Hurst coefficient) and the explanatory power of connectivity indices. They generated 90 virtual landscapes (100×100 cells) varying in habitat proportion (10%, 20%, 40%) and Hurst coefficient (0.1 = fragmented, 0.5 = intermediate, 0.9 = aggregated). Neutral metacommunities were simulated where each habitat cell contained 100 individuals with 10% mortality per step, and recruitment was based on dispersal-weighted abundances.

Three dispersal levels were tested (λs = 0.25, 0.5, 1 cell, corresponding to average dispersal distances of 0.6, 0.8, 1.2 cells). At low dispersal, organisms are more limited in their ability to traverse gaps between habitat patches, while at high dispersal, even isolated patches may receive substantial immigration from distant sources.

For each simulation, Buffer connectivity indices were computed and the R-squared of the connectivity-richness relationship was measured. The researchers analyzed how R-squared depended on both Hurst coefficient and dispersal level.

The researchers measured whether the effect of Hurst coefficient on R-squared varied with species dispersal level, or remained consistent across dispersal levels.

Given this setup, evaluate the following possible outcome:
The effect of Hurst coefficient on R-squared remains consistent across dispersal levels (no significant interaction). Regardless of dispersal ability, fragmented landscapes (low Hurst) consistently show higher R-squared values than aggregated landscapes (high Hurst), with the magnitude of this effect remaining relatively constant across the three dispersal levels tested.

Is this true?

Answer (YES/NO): NO